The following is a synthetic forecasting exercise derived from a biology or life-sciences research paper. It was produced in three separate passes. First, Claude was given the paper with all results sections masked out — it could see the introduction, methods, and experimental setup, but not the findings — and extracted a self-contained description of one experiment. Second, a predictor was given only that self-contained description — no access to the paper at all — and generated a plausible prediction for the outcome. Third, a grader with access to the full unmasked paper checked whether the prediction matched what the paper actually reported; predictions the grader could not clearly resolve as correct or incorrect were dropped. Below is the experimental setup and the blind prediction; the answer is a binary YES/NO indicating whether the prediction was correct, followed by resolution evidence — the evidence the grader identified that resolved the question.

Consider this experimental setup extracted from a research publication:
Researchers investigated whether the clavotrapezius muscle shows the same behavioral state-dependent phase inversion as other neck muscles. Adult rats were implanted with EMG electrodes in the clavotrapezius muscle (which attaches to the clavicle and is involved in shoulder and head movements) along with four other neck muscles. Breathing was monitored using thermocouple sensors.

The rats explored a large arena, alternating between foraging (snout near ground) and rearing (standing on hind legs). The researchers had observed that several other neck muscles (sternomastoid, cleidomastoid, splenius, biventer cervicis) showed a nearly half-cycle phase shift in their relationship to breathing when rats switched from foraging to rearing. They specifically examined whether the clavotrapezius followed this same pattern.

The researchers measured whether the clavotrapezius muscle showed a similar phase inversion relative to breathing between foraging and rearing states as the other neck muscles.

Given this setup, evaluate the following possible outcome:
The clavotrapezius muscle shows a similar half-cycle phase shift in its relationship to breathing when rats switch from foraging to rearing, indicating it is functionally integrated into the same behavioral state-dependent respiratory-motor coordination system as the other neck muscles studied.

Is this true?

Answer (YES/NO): NO